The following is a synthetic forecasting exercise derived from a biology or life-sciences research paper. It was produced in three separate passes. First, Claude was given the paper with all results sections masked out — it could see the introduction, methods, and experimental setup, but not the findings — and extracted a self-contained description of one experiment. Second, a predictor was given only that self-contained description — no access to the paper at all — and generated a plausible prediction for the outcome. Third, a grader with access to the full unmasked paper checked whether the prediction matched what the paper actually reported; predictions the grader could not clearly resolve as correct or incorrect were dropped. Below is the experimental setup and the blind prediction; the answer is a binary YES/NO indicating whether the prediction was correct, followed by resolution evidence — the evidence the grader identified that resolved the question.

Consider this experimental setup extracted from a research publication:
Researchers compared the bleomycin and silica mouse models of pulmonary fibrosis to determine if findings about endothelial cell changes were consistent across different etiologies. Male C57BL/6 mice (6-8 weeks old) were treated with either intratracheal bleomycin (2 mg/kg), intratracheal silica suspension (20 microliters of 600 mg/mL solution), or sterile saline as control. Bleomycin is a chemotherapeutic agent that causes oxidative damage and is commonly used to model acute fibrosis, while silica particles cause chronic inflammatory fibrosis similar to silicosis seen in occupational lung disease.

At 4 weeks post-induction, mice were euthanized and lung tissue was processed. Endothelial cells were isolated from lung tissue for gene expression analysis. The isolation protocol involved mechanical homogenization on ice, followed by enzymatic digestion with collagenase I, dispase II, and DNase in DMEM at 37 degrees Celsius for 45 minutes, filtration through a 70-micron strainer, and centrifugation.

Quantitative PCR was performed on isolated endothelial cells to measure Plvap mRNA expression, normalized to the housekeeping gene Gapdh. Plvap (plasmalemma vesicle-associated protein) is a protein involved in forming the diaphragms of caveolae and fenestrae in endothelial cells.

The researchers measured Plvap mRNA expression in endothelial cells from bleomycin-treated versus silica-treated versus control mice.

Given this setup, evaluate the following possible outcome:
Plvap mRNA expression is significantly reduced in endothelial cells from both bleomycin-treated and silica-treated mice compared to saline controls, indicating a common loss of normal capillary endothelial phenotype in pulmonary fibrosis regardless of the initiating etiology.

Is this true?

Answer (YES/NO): NO